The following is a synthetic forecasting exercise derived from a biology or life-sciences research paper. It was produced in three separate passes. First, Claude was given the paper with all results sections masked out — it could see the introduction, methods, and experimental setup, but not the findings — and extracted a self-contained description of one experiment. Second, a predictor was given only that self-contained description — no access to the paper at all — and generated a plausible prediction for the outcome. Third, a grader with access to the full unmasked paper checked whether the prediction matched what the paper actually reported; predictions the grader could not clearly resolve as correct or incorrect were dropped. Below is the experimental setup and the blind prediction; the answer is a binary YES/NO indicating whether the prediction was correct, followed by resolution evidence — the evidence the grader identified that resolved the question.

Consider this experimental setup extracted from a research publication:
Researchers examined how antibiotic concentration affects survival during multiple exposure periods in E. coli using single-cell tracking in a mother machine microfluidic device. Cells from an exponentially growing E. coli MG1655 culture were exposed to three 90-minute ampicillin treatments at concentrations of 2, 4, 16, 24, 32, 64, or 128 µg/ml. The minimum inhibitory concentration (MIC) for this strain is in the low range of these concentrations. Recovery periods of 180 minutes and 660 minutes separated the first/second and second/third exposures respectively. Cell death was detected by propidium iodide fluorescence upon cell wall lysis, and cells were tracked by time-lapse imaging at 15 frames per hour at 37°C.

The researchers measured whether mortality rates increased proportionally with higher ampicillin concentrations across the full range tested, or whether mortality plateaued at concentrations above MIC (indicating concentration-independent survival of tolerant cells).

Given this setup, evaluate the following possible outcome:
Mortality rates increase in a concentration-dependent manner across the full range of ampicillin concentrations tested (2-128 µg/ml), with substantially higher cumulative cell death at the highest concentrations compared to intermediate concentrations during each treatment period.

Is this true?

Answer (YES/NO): NO